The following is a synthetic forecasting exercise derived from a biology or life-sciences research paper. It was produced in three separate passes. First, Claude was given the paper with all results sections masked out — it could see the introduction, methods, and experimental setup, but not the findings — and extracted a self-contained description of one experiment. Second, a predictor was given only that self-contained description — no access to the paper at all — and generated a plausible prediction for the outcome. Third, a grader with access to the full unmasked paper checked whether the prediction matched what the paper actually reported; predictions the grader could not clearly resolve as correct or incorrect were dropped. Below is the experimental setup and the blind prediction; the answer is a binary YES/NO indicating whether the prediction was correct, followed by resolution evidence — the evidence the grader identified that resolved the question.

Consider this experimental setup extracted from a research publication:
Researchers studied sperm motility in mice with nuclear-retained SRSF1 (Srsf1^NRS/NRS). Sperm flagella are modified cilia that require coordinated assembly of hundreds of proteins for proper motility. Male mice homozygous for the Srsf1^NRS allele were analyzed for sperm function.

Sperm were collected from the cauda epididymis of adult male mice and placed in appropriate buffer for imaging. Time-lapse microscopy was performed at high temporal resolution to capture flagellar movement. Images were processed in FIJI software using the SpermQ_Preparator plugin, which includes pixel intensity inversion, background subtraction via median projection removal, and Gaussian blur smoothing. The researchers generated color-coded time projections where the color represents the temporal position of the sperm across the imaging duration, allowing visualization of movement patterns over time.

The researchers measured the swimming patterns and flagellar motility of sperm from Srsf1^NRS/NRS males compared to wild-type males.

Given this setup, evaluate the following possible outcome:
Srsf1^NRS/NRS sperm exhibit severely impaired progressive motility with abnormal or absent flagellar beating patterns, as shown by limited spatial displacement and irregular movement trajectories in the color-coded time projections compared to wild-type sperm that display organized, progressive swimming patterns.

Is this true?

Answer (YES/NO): YES